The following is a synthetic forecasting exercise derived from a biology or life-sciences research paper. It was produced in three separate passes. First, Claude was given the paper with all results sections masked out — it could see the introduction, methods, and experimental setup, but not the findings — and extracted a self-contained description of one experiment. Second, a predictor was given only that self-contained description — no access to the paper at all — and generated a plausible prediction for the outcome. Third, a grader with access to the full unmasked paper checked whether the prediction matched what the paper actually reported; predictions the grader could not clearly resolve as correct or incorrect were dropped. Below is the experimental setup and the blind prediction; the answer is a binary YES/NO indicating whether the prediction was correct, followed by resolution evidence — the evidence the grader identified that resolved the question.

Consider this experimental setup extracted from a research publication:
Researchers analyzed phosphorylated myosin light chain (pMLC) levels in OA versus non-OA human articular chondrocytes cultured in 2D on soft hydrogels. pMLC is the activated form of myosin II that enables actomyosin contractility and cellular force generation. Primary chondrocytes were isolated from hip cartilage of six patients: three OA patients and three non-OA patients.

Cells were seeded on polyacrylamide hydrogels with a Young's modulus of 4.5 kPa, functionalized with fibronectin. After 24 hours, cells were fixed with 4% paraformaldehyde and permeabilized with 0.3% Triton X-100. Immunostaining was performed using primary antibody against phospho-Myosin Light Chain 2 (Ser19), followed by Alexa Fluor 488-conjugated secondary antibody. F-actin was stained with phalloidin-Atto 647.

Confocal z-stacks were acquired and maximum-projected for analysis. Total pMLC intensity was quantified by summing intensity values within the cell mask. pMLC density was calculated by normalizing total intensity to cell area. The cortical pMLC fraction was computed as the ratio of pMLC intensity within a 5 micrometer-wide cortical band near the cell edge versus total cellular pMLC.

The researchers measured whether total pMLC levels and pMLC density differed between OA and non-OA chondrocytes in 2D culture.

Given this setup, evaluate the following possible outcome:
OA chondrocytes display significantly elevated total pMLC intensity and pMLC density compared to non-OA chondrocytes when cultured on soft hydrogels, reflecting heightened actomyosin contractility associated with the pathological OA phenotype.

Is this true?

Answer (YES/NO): NO